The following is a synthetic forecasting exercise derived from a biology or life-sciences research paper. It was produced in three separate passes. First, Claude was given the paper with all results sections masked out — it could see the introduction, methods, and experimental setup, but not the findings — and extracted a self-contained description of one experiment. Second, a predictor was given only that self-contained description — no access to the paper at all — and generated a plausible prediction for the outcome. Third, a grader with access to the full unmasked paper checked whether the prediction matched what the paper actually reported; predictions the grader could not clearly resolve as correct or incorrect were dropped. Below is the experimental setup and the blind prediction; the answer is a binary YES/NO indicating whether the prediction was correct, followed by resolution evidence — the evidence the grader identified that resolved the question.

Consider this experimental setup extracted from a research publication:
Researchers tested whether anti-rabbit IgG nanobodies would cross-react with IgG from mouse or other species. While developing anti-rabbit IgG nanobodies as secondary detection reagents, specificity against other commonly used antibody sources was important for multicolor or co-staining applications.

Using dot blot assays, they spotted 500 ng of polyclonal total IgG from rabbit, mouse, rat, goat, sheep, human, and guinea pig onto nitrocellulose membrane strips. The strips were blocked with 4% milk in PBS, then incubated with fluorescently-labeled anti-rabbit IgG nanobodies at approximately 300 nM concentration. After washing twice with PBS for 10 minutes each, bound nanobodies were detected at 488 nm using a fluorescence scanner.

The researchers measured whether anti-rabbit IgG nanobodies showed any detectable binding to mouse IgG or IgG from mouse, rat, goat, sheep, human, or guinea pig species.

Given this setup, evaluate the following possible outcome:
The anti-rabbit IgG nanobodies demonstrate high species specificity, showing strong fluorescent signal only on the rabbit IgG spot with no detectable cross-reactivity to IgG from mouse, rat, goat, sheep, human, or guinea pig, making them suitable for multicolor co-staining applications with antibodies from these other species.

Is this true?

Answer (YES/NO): NO